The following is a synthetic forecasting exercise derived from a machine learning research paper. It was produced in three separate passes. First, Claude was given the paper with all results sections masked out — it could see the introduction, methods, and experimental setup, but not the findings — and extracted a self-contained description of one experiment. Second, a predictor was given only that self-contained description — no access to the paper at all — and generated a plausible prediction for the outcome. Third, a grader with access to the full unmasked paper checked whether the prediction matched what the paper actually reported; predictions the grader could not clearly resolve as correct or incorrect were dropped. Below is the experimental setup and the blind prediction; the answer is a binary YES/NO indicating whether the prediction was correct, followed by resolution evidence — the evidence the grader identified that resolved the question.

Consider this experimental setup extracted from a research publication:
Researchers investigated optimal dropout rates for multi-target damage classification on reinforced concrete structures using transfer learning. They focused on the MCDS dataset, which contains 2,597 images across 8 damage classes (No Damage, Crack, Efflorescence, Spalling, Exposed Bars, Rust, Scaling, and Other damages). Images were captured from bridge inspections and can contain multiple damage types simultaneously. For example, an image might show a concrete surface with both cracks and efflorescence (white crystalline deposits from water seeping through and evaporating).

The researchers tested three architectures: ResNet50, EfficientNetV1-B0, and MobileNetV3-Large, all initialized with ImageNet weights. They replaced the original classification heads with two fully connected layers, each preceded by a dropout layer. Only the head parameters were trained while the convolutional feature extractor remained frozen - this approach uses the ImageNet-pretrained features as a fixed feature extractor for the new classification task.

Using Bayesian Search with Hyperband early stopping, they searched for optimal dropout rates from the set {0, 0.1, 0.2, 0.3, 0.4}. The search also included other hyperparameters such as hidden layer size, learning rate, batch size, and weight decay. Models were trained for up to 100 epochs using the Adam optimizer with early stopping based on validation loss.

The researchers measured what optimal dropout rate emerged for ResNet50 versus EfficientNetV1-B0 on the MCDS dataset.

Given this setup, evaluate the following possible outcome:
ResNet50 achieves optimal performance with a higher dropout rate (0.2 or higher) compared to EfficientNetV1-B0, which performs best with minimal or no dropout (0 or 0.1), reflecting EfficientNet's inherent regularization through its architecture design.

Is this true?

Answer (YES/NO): NO